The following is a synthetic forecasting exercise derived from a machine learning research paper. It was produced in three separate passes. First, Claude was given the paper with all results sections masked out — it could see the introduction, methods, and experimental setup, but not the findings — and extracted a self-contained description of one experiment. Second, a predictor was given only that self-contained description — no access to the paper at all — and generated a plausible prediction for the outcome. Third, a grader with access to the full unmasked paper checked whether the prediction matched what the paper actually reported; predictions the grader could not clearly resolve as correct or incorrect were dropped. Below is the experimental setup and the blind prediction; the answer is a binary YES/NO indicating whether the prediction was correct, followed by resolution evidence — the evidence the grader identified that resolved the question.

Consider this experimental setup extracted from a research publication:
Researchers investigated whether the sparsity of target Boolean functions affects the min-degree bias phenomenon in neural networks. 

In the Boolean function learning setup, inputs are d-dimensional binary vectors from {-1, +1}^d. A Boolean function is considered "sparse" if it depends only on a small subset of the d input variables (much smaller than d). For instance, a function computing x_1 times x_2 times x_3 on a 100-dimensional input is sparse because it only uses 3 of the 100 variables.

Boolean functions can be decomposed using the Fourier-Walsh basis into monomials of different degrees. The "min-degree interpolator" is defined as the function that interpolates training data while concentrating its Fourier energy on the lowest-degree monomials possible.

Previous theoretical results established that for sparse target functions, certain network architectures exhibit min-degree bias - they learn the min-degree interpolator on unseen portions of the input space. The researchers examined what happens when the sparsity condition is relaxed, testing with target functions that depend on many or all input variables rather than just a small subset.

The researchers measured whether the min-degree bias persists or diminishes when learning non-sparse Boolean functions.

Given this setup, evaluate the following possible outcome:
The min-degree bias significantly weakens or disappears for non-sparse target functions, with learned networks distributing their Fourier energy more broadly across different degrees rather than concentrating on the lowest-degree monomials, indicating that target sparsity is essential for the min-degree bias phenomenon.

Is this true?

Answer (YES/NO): NO